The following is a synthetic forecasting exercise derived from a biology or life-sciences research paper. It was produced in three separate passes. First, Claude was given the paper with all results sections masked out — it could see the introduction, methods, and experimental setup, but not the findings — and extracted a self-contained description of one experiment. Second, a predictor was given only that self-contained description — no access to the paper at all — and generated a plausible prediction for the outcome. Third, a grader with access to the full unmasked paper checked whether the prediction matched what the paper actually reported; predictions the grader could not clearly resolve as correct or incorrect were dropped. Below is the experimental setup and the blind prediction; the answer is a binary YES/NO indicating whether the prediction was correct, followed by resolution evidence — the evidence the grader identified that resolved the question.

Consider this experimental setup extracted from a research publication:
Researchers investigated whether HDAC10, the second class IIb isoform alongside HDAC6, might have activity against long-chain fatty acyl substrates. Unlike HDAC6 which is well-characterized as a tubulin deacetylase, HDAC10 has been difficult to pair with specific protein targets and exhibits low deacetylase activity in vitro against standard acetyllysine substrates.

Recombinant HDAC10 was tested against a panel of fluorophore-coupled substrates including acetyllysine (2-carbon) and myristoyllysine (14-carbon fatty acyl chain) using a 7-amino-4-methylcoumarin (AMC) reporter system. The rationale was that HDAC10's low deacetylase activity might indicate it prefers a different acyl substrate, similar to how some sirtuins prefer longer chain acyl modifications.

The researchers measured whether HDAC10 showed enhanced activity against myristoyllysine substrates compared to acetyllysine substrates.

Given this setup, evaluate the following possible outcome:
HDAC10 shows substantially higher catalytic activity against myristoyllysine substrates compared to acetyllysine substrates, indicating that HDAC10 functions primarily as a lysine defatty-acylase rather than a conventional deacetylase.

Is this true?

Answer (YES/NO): NO